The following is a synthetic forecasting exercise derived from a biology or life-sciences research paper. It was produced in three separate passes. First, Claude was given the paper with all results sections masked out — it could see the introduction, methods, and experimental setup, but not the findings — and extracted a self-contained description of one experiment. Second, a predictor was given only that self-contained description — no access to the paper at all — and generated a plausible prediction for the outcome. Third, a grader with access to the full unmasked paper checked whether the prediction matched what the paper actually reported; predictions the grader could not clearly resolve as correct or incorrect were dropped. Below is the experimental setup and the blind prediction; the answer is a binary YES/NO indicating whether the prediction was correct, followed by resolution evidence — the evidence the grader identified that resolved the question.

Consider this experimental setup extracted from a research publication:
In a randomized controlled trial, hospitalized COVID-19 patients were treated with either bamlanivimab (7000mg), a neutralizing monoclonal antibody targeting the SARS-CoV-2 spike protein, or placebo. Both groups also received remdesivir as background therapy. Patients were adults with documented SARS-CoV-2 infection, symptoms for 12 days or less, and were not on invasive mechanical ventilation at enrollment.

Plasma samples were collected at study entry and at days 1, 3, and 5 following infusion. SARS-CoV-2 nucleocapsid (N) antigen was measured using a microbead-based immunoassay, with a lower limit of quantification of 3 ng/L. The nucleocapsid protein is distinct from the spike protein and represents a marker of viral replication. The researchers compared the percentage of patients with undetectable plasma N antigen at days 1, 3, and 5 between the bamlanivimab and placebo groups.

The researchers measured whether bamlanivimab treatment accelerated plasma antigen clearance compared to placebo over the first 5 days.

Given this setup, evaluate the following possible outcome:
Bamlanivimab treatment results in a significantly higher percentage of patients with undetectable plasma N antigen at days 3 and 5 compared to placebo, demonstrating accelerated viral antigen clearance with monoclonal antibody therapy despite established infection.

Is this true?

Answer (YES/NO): NO